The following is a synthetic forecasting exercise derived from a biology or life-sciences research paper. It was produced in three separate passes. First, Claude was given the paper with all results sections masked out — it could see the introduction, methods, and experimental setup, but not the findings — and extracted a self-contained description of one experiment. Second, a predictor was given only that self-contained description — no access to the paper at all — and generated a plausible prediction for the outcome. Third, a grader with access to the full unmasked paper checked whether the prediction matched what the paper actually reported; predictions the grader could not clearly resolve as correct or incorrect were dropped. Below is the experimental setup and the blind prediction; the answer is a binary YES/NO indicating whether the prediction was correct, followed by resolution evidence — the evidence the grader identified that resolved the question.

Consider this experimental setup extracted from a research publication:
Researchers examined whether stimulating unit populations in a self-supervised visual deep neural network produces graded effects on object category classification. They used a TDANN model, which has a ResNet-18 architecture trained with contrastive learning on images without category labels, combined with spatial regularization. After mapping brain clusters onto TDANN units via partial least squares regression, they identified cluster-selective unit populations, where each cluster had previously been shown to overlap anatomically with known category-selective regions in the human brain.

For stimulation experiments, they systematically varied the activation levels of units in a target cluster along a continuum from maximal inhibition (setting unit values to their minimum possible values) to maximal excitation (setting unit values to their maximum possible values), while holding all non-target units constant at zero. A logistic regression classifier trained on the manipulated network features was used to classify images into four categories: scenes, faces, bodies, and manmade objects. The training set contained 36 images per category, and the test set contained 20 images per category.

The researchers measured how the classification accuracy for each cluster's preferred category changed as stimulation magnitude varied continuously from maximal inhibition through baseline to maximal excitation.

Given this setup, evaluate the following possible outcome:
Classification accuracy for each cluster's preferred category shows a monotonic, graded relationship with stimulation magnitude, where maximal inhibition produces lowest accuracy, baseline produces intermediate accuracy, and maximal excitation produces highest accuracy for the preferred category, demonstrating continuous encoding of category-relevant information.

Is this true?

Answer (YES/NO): YES